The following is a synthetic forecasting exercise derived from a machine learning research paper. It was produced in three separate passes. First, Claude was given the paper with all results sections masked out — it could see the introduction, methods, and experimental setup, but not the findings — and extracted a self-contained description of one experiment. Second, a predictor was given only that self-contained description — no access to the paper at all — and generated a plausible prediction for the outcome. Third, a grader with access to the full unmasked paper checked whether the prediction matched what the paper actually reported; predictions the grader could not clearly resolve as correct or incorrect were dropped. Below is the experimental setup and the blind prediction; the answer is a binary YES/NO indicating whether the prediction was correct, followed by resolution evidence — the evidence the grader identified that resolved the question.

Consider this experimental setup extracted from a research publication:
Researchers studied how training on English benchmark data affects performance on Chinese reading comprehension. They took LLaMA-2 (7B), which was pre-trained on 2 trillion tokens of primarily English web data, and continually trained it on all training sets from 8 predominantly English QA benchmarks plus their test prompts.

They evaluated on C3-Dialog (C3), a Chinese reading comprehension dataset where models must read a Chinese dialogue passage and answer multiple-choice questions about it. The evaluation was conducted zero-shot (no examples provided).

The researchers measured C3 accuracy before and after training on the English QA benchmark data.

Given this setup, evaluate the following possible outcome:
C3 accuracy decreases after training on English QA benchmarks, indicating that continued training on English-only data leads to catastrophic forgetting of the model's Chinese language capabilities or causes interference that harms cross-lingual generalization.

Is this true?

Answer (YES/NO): NO